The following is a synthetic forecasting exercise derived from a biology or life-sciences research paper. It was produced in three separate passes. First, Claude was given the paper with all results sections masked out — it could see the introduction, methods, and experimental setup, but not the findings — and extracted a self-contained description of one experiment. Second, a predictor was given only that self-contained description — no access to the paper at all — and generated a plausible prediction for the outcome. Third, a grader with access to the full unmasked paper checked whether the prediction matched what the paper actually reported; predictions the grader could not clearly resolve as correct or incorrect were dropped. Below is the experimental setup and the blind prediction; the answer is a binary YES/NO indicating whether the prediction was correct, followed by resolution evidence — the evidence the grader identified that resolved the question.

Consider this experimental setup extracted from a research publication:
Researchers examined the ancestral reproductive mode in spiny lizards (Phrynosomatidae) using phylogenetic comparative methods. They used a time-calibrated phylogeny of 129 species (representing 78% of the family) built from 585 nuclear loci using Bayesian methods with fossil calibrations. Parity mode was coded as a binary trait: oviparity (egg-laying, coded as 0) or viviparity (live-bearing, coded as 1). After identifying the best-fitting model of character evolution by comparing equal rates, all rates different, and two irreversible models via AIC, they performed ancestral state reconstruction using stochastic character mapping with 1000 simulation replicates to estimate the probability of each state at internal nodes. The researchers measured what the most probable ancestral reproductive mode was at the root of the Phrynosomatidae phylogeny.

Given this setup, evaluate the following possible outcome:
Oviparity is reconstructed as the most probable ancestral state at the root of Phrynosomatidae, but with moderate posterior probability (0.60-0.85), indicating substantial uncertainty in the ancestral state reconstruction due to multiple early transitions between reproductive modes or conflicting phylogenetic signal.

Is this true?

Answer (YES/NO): NO